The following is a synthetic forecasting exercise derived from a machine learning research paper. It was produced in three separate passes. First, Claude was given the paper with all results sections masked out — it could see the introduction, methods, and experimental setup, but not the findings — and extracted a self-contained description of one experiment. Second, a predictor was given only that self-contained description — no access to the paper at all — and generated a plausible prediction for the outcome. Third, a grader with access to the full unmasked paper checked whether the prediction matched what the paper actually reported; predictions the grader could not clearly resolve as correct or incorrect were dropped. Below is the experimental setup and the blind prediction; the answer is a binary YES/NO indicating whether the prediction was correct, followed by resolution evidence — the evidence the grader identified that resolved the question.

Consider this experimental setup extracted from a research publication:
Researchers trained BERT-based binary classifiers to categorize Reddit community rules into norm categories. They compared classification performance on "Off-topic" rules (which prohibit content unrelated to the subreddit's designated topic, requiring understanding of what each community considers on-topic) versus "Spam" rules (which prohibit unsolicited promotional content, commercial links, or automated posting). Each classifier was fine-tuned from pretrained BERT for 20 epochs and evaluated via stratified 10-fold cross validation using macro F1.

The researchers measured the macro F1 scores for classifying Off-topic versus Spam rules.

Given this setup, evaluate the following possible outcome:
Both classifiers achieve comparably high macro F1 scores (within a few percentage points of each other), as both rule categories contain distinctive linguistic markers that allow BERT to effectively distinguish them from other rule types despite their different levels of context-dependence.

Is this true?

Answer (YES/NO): NO